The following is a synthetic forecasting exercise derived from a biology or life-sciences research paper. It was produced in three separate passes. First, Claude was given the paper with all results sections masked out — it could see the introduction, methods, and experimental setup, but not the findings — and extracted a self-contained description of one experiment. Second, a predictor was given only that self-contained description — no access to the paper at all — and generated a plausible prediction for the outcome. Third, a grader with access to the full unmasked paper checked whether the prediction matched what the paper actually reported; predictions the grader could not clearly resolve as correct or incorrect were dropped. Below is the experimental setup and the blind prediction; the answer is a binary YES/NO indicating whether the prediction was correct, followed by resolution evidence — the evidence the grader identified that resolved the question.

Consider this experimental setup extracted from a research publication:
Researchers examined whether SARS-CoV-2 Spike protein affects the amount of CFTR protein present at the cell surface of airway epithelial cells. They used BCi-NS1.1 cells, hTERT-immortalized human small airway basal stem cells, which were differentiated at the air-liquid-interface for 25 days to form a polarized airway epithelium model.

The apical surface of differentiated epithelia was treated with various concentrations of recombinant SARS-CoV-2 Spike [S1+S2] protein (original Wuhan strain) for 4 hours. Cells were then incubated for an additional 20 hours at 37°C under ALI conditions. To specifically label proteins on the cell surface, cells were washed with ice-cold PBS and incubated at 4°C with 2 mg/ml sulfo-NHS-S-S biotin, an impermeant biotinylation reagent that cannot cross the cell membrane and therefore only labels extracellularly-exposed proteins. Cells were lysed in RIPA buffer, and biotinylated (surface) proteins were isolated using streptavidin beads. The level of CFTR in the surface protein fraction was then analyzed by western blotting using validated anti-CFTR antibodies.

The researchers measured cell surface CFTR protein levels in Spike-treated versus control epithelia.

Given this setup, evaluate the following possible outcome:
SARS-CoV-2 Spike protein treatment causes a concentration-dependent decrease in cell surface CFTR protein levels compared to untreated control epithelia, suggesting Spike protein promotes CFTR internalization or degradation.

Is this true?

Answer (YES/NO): YES